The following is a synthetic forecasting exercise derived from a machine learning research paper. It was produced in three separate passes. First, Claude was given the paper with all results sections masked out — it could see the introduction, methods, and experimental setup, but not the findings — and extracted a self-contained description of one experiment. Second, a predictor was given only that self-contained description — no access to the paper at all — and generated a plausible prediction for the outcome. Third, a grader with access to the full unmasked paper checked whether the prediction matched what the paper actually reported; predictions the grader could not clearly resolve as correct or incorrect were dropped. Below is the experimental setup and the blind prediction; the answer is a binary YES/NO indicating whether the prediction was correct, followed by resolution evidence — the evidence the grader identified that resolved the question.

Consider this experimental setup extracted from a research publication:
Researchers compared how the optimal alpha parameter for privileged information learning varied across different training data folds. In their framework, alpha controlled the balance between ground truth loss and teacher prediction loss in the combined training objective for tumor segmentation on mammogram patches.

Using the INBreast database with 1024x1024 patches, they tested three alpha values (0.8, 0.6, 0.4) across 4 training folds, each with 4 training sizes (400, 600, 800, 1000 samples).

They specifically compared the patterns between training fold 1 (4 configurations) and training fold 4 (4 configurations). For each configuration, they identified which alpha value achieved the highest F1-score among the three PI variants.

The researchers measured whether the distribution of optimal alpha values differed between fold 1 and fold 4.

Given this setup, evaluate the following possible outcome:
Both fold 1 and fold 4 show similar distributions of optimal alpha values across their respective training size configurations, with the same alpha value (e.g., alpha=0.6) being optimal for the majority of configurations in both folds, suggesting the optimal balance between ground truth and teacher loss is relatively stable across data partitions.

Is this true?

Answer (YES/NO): NO